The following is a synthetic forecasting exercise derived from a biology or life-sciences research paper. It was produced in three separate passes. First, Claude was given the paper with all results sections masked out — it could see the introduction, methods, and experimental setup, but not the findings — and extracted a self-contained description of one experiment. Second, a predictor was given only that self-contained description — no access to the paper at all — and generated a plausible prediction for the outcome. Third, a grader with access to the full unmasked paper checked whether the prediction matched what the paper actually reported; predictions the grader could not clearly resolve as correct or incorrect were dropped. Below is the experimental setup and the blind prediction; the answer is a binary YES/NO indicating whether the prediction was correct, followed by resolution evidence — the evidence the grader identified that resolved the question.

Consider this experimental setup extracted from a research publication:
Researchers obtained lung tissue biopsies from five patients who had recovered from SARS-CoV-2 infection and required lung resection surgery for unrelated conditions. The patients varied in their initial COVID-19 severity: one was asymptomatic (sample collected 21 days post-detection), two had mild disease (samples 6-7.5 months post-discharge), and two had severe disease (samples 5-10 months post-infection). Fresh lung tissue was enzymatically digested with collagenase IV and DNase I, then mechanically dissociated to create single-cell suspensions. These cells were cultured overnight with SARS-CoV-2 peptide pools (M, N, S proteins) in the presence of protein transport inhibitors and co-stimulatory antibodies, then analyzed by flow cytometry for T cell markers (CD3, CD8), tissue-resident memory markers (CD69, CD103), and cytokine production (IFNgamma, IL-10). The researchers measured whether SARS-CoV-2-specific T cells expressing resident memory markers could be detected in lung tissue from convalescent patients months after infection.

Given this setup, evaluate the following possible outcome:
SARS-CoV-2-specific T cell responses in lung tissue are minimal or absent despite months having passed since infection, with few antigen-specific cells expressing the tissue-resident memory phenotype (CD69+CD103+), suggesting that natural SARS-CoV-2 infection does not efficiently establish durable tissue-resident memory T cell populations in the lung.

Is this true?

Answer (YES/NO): NO